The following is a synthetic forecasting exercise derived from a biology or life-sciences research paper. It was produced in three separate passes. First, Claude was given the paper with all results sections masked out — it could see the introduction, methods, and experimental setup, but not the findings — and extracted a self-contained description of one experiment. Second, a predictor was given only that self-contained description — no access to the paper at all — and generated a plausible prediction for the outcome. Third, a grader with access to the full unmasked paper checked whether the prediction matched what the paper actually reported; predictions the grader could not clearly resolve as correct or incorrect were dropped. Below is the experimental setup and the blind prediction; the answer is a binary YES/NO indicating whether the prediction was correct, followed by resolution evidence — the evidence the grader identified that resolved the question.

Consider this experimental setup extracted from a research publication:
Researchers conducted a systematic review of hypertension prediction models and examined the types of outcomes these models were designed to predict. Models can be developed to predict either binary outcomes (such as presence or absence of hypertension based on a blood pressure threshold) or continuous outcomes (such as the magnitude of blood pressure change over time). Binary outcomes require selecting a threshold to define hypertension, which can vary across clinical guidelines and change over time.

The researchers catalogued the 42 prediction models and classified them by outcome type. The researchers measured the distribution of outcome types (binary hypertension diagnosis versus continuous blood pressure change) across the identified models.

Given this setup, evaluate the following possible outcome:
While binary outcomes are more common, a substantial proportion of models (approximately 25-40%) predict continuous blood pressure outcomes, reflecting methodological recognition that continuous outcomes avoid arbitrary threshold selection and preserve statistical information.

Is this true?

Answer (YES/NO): NO